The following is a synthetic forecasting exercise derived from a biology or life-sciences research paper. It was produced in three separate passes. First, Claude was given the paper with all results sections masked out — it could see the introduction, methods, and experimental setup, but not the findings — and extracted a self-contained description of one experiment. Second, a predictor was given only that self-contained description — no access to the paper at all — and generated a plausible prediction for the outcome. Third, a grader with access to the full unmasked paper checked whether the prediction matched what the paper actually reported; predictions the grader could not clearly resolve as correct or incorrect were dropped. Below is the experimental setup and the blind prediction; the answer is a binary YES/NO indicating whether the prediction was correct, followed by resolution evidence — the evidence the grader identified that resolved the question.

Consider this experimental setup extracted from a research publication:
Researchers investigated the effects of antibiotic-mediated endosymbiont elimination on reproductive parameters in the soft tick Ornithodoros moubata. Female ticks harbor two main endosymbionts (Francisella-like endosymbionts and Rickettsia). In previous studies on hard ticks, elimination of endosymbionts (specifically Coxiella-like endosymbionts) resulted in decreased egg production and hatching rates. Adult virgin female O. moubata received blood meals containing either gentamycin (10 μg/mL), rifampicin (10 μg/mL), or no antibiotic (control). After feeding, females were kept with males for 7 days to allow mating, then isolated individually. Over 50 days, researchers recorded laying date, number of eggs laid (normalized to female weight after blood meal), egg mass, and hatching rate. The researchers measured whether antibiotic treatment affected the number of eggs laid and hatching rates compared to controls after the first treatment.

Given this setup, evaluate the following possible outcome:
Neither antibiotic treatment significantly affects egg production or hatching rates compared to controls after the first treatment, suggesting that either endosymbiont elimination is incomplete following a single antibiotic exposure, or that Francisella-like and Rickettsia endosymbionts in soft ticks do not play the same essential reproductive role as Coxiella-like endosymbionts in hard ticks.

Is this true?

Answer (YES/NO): YES